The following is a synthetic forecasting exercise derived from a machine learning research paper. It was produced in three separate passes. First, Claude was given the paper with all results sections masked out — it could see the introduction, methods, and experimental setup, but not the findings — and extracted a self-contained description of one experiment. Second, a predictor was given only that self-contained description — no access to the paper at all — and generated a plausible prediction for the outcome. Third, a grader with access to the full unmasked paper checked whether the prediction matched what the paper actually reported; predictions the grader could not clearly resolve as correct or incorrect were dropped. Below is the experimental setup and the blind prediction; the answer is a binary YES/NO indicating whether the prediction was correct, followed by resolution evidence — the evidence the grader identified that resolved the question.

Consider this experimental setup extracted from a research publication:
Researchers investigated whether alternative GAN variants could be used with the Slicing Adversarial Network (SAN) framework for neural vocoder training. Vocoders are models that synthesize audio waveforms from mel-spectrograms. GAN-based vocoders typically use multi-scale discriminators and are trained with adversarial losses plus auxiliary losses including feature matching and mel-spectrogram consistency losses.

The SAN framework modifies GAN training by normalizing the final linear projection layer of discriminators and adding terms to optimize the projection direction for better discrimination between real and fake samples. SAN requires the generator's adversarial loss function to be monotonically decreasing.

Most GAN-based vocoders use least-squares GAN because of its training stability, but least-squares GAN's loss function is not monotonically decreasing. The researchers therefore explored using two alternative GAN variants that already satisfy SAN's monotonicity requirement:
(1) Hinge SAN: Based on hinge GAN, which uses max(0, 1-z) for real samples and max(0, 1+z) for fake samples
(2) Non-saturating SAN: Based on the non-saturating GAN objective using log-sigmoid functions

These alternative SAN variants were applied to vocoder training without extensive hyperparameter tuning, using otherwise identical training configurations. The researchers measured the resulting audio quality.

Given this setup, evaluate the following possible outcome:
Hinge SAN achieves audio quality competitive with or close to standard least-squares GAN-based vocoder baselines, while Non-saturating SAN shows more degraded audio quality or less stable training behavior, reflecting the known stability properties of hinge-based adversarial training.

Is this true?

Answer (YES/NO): NO